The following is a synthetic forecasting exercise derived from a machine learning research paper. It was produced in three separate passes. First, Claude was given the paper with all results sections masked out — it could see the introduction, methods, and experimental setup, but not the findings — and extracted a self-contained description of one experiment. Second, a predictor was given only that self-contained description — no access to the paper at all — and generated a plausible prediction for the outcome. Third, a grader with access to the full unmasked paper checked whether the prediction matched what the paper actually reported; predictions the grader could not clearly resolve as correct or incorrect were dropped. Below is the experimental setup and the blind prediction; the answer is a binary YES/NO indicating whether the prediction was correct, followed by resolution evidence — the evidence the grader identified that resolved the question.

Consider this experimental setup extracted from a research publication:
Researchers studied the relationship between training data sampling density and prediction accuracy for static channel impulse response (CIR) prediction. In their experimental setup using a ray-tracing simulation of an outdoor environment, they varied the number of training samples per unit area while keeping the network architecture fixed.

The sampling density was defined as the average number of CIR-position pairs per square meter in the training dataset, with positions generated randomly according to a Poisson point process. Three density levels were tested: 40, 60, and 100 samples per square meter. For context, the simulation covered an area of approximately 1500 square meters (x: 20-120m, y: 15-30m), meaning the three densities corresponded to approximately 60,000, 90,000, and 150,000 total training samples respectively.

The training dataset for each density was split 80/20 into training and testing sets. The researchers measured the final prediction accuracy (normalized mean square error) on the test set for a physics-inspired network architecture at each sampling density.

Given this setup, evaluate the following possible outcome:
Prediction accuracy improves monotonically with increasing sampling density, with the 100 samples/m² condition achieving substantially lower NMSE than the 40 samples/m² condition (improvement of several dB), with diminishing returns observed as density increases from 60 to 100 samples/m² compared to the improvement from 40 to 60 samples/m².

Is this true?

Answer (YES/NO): YES